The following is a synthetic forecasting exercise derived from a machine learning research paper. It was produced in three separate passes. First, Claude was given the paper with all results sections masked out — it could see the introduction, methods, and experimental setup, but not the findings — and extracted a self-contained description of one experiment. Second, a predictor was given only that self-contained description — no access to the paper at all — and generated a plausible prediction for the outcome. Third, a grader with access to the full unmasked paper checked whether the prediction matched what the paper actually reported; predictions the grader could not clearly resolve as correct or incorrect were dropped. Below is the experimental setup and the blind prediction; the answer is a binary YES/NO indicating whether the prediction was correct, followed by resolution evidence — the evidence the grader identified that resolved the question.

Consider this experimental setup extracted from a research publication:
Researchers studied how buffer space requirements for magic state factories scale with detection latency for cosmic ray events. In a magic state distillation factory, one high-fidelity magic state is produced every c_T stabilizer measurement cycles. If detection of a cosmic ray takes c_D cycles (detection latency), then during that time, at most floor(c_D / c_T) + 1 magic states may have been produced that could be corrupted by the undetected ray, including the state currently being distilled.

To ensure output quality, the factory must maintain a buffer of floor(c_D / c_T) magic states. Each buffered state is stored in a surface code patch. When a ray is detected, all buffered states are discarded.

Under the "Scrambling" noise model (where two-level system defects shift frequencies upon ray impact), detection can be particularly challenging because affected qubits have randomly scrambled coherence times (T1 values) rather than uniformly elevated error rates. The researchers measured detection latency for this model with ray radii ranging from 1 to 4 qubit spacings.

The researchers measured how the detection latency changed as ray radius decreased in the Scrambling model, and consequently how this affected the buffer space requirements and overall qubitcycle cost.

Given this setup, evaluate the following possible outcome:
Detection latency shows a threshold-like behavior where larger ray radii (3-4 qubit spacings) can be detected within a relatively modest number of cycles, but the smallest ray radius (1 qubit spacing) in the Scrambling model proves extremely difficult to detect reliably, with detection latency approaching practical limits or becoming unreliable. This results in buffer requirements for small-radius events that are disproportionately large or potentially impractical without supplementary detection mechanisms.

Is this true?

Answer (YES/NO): NO